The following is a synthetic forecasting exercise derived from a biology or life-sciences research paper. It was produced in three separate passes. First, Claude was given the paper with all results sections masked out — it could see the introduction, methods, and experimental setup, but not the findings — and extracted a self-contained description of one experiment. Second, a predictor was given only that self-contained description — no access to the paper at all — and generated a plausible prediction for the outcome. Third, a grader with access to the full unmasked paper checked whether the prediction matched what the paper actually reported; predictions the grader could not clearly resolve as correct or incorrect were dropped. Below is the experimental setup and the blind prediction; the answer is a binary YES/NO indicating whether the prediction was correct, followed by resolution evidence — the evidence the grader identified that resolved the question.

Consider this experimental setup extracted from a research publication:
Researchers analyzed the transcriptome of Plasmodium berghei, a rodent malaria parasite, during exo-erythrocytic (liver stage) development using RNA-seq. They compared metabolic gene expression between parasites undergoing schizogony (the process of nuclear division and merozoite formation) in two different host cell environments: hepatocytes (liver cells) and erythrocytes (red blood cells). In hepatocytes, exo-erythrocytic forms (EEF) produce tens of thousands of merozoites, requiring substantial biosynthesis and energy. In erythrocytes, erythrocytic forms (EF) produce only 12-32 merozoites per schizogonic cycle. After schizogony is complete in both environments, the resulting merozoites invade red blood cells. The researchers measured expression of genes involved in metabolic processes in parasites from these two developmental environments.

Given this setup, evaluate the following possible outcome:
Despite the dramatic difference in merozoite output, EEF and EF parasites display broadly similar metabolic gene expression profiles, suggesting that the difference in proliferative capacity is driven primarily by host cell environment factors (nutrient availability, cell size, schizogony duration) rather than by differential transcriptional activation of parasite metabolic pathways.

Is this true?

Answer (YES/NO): NO